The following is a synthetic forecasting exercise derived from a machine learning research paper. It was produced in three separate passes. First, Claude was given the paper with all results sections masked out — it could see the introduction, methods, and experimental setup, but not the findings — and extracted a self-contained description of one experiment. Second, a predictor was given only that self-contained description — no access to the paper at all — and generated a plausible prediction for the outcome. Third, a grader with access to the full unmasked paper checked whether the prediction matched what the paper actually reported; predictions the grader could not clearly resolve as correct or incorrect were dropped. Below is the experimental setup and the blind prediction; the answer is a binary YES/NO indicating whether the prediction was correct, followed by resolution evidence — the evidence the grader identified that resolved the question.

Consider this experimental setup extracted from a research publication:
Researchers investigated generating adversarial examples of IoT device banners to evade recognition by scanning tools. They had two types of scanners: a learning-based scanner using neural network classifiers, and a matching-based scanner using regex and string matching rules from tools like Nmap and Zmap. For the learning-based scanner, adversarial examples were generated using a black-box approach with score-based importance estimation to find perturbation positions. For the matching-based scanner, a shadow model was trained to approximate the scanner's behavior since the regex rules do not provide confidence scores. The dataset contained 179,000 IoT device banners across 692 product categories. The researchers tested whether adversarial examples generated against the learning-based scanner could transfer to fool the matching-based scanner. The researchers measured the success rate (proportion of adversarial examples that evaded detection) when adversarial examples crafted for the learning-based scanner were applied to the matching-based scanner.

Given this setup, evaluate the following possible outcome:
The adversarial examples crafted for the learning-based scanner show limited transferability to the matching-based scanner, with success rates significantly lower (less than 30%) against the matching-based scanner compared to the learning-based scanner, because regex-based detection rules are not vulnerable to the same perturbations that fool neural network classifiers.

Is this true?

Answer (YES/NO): YES